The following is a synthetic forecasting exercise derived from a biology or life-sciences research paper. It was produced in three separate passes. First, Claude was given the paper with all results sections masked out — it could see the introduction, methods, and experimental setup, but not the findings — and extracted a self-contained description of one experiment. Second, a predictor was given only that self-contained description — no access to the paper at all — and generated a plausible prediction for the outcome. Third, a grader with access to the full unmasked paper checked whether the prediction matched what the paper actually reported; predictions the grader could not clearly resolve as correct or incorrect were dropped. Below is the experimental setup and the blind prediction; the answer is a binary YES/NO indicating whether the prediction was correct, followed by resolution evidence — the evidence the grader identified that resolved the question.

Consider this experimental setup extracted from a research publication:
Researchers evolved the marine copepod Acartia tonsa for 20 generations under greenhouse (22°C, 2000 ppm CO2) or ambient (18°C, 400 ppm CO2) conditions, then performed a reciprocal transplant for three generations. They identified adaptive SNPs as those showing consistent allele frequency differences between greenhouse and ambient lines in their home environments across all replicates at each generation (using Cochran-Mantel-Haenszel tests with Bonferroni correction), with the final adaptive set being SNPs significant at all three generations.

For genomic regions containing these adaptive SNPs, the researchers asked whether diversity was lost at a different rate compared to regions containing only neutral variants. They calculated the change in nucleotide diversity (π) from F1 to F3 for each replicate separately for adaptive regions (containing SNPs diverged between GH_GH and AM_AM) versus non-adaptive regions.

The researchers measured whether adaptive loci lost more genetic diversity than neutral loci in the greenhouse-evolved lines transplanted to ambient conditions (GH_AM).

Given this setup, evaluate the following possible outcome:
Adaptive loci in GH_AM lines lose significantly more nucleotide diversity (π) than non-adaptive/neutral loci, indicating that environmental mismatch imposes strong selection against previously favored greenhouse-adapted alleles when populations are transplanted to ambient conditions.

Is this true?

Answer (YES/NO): YES